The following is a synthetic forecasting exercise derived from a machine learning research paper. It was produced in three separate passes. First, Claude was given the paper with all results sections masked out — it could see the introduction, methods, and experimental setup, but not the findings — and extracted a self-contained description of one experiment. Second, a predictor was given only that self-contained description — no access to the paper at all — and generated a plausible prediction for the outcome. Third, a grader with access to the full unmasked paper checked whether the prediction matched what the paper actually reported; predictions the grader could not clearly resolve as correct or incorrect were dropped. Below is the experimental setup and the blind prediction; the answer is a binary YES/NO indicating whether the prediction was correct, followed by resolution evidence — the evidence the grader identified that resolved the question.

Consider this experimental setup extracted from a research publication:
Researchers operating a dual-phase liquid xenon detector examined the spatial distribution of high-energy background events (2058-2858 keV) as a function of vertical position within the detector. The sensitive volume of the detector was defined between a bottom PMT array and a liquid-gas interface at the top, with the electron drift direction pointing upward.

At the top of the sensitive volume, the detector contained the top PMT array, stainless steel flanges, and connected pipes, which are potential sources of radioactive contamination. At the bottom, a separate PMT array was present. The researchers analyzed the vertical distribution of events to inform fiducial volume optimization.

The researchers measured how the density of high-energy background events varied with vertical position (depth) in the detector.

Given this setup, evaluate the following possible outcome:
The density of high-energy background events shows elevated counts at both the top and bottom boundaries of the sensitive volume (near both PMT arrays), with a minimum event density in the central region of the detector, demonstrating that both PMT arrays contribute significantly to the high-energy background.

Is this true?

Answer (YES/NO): NO